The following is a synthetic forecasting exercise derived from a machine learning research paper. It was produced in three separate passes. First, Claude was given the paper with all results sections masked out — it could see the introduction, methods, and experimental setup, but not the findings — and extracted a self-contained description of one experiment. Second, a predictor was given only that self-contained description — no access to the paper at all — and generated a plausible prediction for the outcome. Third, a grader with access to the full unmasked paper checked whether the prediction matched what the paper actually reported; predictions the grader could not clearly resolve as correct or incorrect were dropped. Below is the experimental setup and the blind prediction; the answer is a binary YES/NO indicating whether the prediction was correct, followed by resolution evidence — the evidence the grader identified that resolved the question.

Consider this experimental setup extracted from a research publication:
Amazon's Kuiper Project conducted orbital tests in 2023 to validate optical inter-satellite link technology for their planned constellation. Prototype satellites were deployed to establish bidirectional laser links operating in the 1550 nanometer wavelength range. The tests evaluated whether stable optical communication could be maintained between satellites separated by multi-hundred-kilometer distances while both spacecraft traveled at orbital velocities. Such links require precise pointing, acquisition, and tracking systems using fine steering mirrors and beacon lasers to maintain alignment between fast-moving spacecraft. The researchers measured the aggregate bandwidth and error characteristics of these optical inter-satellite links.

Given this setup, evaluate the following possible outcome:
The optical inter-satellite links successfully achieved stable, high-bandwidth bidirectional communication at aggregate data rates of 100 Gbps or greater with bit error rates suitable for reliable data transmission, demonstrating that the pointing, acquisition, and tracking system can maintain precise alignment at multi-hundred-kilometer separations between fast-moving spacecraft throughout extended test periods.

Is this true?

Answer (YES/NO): YES